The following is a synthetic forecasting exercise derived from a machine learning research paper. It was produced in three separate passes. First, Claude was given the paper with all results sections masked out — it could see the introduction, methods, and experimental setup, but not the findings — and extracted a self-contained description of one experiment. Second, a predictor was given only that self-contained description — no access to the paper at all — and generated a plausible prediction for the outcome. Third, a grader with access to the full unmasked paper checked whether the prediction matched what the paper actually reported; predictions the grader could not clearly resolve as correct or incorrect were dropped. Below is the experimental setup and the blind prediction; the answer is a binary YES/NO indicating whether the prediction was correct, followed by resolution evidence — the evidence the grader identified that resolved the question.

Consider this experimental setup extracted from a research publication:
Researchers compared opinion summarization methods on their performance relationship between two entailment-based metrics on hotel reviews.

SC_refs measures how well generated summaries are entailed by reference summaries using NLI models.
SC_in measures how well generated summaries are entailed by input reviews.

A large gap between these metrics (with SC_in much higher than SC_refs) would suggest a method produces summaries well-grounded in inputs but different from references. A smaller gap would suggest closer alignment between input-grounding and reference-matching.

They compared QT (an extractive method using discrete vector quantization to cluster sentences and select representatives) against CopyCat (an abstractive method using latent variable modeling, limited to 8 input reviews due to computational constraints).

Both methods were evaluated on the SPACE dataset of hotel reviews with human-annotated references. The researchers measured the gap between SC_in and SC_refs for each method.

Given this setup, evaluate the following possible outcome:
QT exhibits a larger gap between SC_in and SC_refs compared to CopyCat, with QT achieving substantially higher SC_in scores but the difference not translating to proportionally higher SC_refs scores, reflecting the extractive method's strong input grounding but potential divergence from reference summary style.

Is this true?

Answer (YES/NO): YES